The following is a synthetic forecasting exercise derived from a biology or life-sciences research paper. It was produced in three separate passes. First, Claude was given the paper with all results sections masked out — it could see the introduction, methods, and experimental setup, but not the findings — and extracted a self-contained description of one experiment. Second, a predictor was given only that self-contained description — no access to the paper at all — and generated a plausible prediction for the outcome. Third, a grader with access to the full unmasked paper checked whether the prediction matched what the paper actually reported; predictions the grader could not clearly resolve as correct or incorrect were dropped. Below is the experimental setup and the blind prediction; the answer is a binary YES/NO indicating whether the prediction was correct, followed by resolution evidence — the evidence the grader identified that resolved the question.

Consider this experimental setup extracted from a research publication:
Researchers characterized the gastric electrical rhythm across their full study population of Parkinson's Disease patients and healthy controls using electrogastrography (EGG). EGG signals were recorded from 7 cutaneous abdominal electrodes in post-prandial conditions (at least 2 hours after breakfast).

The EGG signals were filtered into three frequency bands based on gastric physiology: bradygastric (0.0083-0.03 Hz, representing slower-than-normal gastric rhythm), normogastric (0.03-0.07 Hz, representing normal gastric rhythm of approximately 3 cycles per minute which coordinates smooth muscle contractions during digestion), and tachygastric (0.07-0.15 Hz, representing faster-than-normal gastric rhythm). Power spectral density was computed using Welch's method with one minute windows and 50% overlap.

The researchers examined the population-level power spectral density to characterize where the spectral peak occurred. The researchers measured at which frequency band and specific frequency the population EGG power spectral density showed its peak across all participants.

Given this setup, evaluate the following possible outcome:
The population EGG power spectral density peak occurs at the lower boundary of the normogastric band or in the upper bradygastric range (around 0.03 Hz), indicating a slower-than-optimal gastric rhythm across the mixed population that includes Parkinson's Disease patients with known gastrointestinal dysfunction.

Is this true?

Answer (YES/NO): NO